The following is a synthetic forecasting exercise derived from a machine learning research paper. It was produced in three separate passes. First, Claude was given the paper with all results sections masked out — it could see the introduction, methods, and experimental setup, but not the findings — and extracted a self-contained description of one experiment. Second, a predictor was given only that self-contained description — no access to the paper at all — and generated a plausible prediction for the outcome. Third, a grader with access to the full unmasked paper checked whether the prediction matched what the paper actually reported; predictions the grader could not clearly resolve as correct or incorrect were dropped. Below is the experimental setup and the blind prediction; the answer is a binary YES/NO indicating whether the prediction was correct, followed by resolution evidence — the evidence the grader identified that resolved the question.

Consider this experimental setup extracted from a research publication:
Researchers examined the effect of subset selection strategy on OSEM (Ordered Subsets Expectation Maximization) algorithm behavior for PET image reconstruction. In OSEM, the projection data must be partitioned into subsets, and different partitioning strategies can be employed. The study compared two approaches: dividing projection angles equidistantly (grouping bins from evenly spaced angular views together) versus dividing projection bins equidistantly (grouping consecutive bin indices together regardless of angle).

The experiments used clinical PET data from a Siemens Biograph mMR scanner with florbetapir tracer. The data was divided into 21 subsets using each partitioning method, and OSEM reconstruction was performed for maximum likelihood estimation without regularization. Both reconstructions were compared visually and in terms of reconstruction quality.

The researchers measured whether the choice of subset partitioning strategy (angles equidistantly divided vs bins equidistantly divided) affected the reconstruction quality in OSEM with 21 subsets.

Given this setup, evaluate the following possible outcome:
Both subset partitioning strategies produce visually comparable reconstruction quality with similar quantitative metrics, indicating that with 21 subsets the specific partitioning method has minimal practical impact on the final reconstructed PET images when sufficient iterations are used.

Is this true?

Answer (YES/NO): NO